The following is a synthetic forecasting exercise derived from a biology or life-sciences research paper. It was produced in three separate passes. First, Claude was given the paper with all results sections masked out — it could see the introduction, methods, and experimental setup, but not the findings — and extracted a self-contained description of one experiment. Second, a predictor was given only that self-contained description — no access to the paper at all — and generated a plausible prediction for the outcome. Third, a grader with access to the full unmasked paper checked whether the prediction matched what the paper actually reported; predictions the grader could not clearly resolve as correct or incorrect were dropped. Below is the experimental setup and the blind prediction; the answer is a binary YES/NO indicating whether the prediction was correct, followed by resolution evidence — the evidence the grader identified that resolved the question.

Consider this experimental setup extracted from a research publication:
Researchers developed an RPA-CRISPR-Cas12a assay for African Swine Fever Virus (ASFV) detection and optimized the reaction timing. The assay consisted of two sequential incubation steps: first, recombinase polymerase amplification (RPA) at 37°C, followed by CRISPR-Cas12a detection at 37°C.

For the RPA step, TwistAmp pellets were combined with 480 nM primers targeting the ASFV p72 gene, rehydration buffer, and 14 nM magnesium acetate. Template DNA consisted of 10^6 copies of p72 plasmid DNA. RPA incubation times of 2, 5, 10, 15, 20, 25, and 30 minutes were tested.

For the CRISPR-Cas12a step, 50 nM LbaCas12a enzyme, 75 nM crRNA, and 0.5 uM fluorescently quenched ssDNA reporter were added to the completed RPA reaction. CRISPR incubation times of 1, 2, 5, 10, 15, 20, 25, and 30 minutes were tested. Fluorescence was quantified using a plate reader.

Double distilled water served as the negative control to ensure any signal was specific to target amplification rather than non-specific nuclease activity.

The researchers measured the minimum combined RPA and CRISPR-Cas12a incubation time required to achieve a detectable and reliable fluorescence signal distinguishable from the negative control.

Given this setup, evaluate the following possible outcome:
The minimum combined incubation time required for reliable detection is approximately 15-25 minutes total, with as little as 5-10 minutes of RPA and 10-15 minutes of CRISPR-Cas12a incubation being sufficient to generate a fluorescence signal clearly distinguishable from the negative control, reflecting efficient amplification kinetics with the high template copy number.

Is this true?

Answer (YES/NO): NO